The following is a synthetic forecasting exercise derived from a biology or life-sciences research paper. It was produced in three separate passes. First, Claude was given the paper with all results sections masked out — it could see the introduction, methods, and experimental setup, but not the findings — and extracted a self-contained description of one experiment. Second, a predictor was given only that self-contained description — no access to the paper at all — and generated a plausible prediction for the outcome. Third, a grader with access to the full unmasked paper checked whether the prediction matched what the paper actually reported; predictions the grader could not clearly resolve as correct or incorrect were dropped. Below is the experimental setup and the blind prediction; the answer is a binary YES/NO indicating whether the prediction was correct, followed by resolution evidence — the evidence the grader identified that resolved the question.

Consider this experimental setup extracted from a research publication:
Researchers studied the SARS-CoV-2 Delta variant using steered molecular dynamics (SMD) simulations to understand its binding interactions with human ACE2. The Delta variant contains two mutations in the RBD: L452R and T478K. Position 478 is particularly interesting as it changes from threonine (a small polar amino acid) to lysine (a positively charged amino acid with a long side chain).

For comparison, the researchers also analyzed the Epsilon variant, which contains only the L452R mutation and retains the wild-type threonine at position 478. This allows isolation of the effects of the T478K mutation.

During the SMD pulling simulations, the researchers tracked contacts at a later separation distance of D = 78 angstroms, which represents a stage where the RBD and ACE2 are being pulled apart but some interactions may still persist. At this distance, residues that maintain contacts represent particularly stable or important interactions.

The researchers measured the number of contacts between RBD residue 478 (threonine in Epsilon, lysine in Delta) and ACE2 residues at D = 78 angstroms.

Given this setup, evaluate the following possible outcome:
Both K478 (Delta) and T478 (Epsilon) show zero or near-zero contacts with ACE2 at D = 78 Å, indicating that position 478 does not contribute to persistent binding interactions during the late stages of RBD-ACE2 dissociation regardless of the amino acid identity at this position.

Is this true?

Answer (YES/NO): NO